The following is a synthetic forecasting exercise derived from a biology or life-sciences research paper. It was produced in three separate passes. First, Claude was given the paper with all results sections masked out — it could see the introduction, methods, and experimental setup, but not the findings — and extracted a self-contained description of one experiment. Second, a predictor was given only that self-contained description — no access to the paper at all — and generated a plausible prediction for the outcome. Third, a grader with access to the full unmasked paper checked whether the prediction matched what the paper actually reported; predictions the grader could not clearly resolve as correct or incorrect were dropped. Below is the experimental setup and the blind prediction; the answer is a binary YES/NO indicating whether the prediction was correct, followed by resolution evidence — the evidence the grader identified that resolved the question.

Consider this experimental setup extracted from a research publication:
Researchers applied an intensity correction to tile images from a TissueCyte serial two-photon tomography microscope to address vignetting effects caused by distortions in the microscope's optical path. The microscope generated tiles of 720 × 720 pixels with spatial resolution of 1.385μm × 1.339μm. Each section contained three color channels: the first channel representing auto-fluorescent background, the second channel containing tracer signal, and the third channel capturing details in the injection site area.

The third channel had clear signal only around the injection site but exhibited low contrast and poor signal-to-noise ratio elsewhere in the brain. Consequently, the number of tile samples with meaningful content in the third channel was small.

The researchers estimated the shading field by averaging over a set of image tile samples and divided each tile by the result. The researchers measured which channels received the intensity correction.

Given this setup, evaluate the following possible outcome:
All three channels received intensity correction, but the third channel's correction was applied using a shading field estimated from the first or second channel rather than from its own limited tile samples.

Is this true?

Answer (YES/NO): NO